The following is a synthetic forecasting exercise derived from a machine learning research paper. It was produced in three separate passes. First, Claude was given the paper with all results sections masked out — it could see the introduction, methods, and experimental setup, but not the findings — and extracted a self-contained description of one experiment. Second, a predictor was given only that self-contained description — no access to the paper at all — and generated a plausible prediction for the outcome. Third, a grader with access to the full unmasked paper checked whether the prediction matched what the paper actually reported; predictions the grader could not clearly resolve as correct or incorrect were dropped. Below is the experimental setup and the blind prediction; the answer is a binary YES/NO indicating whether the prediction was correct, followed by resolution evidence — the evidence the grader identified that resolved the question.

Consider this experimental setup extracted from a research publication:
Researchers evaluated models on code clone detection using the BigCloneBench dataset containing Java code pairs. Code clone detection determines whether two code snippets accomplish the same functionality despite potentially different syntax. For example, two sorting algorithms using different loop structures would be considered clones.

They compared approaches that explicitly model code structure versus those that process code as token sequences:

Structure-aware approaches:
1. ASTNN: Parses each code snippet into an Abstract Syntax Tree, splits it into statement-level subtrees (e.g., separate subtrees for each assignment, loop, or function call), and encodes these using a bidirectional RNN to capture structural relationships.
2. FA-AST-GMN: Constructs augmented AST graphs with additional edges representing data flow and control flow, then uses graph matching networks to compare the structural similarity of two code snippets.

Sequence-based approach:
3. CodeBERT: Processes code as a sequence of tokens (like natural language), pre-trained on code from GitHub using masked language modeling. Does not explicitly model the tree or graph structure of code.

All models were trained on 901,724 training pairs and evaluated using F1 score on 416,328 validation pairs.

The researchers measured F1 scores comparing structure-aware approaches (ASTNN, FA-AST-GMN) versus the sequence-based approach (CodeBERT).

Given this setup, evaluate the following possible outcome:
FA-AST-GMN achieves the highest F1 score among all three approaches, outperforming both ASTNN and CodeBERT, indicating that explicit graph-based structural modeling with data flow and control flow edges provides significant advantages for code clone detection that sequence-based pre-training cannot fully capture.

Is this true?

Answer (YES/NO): NO